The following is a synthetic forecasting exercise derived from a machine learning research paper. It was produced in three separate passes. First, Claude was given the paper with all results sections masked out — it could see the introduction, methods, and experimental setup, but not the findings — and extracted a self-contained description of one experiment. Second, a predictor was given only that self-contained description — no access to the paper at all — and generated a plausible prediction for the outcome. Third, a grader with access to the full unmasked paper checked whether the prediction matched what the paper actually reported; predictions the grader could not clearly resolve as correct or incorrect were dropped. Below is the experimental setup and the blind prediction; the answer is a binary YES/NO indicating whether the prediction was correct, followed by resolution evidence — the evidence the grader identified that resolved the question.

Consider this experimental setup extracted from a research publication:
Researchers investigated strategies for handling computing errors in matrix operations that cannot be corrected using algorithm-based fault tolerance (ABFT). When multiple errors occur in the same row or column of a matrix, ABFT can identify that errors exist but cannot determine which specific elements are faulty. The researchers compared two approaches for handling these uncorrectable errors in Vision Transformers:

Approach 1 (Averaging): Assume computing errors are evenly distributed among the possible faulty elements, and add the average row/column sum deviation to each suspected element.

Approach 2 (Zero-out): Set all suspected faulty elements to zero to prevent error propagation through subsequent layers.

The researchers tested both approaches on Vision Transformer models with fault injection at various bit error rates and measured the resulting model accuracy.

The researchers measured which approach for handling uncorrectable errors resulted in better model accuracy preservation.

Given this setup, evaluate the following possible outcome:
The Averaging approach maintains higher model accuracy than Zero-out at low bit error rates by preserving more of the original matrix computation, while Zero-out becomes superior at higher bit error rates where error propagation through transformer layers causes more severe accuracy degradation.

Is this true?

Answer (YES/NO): NO